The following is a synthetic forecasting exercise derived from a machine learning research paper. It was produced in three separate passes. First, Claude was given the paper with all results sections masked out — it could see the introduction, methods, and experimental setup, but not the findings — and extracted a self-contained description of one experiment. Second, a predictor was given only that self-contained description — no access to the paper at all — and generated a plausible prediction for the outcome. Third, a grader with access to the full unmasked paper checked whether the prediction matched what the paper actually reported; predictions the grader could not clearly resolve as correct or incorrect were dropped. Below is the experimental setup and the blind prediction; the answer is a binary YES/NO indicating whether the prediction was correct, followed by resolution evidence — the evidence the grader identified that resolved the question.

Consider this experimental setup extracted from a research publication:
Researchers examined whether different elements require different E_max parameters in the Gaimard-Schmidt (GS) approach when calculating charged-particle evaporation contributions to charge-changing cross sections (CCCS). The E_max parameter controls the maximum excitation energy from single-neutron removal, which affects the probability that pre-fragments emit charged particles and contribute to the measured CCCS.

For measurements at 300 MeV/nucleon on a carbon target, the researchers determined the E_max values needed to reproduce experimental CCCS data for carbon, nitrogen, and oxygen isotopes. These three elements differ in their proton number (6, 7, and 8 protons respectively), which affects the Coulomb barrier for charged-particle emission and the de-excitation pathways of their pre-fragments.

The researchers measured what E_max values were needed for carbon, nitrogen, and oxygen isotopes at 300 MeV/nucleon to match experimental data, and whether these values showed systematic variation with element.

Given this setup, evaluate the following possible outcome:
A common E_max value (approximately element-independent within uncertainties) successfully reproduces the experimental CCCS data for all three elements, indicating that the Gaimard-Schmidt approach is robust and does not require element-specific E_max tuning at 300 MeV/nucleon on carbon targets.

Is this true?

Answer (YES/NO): NO